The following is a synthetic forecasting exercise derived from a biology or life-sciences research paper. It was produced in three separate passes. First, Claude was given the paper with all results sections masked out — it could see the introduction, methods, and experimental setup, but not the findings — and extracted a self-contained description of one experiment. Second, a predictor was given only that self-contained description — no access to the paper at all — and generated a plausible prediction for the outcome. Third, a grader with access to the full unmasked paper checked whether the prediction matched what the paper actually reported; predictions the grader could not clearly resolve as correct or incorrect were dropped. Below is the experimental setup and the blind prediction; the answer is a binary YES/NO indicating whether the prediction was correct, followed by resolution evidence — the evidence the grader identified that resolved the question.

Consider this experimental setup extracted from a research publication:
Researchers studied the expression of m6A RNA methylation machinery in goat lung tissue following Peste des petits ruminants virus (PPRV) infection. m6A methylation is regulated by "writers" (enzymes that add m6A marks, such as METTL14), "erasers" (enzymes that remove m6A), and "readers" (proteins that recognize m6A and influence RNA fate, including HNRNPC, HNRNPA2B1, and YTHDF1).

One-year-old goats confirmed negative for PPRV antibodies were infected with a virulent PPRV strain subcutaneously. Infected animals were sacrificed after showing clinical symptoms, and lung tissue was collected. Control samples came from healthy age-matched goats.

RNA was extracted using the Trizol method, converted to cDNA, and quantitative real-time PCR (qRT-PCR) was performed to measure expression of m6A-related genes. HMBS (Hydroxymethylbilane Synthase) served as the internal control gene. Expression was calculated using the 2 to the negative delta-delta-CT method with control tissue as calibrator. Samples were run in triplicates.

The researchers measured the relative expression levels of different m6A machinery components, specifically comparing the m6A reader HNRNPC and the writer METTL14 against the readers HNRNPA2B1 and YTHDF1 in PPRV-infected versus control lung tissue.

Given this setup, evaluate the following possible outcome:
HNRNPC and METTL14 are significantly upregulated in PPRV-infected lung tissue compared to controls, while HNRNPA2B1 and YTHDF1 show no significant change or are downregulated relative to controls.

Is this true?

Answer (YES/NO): NO